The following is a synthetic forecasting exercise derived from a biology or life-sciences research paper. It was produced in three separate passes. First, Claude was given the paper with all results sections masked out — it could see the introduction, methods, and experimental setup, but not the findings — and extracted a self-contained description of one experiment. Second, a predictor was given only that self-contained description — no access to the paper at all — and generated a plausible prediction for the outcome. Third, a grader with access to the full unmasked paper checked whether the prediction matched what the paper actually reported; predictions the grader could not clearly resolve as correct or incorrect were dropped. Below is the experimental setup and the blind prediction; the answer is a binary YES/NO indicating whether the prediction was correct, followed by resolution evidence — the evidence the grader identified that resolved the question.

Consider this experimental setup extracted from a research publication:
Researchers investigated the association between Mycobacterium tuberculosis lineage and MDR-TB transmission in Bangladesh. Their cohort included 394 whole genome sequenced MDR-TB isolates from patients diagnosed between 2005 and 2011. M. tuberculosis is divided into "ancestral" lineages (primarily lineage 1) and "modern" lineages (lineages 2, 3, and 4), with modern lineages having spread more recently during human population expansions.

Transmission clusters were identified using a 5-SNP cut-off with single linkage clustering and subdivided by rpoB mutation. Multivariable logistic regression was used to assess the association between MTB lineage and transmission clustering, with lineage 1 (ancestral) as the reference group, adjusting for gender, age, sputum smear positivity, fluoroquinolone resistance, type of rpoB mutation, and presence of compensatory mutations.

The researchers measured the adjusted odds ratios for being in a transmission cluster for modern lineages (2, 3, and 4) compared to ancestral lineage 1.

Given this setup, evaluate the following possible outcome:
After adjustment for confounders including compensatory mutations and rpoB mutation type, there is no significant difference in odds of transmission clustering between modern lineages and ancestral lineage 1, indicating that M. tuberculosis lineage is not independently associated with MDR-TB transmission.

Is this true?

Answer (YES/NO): NO